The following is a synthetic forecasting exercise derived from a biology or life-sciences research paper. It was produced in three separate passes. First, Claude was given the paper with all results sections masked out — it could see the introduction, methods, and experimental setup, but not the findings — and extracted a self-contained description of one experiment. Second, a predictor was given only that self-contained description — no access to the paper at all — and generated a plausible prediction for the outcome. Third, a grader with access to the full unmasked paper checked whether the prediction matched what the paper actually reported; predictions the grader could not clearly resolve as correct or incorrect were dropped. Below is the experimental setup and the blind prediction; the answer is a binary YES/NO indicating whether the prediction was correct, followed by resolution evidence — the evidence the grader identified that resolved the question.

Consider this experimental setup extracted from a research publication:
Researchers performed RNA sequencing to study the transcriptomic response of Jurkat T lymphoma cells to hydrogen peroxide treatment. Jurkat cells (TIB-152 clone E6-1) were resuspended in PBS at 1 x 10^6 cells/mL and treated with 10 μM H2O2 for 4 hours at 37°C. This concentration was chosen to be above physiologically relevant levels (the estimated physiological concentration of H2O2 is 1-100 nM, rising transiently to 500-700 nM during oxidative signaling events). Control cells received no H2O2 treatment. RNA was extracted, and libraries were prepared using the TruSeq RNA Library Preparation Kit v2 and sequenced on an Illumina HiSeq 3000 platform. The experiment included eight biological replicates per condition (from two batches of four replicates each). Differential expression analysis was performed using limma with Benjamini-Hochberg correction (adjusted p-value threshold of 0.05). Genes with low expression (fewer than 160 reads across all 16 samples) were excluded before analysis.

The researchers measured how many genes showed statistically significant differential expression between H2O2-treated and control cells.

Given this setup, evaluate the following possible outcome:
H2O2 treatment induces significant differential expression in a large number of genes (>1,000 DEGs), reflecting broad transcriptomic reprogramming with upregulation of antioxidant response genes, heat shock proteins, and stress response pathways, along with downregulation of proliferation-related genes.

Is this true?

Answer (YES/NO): NO